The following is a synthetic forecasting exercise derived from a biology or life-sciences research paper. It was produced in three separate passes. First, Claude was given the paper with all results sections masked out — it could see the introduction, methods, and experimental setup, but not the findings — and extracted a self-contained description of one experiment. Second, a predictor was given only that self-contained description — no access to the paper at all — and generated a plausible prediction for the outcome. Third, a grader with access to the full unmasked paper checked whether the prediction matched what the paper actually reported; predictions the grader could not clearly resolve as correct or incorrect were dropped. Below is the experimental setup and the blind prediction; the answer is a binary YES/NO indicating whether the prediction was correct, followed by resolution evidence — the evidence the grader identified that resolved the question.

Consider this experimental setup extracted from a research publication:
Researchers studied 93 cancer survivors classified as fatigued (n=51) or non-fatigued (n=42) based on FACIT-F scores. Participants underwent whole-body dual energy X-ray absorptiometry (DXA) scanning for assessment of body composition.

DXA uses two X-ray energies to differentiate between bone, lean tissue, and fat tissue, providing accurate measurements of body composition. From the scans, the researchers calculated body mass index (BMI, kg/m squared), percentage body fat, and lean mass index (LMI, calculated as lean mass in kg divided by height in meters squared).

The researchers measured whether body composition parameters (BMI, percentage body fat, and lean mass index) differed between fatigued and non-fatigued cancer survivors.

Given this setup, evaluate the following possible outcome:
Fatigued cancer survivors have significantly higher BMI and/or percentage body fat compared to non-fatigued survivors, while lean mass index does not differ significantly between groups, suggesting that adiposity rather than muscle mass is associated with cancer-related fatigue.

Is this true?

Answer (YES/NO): NO